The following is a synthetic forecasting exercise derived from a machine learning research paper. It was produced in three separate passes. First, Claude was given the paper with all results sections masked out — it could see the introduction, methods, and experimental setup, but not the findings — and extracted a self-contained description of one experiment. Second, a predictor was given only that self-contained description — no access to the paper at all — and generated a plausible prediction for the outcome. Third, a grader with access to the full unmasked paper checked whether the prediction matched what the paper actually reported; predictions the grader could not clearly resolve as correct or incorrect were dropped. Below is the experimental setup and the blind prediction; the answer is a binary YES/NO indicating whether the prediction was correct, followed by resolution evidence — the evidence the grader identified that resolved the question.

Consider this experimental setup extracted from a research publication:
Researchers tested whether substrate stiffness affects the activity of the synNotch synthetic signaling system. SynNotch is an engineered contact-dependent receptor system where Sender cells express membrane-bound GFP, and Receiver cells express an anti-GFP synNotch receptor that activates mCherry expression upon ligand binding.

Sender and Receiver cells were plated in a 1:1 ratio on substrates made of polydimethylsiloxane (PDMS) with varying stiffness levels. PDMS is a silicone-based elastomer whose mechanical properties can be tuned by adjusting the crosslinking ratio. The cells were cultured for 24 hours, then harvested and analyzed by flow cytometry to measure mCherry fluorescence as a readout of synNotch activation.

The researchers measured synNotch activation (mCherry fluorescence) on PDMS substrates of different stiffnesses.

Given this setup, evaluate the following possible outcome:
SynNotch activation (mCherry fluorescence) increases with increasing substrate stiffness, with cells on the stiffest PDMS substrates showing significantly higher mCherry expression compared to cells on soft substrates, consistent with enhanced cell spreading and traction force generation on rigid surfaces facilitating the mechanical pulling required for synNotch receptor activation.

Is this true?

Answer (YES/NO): NO